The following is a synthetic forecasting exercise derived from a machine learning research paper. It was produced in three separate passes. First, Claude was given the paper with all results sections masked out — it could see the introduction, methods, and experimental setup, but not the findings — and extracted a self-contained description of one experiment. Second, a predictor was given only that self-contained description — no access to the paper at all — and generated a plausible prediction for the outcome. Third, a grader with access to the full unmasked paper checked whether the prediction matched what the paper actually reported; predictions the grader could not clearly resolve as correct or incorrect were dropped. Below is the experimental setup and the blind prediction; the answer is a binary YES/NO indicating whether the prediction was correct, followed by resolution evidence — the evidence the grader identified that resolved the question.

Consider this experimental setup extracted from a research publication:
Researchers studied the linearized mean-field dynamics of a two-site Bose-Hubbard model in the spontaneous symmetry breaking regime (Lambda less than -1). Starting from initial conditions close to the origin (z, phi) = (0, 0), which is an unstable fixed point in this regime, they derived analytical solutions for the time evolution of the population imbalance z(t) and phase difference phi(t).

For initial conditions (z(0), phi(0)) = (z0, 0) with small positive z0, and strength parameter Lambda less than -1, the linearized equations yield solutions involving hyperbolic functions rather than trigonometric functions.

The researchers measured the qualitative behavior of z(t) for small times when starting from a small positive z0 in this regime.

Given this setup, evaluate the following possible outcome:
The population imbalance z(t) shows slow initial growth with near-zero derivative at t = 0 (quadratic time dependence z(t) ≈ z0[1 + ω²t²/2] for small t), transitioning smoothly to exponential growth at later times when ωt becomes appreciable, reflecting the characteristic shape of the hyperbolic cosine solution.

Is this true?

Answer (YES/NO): YES